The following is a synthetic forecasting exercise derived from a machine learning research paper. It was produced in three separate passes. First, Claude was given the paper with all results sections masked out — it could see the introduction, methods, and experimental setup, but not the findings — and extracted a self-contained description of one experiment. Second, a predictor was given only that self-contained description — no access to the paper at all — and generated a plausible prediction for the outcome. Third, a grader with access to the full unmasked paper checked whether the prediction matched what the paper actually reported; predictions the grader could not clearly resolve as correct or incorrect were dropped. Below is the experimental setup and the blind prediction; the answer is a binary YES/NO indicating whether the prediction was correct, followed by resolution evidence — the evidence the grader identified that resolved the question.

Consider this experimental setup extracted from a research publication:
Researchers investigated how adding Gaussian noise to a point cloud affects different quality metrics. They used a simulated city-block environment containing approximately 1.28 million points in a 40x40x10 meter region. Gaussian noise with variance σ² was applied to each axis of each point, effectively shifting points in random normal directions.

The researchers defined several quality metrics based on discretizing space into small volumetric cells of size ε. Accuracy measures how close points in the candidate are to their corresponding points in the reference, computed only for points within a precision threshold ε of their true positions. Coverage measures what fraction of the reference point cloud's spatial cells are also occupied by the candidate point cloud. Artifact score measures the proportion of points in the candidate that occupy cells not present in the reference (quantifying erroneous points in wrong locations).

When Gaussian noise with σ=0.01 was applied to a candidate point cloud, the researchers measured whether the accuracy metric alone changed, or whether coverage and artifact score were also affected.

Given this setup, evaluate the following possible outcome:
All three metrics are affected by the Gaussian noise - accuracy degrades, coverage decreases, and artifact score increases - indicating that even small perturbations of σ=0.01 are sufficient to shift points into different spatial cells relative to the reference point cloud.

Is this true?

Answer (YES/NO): NO